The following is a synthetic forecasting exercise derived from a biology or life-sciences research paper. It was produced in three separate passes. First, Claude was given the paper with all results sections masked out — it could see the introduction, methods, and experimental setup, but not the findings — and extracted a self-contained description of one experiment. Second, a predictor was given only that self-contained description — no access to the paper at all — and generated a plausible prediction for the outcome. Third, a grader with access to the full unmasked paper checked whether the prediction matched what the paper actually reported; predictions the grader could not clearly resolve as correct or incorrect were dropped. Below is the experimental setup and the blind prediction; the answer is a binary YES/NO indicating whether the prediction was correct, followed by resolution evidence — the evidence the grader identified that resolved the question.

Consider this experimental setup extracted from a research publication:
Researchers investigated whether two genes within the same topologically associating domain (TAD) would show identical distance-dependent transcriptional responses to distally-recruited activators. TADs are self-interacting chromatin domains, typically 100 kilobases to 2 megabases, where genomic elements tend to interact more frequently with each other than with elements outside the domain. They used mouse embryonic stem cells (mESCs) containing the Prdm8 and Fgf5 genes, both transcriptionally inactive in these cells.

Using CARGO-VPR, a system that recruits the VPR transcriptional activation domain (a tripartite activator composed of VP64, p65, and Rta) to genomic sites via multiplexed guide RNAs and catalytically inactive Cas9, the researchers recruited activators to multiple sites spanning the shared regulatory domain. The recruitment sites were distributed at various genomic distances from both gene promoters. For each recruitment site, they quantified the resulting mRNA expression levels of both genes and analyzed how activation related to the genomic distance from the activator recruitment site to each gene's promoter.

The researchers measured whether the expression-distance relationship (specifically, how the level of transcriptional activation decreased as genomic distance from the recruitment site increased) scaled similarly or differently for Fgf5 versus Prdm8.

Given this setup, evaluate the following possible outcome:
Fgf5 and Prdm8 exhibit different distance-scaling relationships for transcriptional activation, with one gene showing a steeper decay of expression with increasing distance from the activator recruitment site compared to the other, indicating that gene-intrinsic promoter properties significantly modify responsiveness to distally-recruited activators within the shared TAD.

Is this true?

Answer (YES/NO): NO